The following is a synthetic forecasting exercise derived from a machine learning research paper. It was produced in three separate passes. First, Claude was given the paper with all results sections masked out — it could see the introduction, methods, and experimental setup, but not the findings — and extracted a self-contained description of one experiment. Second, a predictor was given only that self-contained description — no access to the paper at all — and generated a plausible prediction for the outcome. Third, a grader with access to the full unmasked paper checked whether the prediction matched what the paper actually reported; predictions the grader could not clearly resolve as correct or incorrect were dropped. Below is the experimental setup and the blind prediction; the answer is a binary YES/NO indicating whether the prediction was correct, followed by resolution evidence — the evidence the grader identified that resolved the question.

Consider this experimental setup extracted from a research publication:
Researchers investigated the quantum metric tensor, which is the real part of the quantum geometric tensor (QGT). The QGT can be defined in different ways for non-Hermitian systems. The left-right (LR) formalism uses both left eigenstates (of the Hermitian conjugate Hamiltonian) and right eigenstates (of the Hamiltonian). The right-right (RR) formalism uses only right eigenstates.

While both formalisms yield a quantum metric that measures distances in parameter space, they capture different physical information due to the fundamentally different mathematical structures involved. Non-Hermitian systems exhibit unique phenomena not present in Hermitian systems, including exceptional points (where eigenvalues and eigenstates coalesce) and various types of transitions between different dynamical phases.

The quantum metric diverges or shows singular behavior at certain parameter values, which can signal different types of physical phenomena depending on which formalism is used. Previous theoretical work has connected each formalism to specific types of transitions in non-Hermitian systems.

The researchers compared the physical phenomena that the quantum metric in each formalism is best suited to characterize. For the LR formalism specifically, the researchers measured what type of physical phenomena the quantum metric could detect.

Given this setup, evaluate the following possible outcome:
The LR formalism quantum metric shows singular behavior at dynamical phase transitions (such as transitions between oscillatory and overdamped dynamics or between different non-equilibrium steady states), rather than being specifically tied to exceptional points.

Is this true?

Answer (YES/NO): NO